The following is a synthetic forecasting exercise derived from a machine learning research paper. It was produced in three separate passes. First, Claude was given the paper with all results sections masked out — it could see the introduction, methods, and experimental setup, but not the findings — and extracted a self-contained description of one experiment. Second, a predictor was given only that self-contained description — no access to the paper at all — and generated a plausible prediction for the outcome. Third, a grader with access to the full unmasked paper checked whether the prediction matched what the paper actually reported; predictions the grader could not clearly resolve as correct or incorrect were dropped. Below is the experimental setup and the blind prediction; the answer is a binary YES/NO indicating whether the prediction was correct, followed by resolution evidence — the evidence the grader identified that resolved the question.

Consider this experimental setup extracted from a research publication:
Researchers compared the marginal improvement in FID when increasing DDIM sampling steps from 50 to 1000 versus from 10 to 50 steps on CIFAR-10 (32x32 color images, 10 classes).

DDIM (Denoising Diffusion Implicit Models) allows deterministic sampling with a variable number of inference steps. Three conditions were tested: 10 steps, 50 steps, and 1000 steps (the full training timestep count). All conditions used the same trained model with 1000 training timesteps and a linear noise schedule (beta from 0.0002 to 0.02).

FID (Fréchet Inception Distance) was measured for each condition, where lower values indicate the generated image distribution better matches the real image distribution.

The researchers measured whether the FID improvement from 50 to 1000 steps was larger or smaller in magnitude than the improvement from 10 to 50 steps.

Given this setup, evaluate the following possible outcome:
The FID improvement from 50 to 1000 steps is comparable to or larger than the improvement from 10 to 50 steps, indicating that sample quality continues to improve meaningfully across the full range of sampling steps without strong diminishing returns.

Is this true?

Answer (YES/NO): NO